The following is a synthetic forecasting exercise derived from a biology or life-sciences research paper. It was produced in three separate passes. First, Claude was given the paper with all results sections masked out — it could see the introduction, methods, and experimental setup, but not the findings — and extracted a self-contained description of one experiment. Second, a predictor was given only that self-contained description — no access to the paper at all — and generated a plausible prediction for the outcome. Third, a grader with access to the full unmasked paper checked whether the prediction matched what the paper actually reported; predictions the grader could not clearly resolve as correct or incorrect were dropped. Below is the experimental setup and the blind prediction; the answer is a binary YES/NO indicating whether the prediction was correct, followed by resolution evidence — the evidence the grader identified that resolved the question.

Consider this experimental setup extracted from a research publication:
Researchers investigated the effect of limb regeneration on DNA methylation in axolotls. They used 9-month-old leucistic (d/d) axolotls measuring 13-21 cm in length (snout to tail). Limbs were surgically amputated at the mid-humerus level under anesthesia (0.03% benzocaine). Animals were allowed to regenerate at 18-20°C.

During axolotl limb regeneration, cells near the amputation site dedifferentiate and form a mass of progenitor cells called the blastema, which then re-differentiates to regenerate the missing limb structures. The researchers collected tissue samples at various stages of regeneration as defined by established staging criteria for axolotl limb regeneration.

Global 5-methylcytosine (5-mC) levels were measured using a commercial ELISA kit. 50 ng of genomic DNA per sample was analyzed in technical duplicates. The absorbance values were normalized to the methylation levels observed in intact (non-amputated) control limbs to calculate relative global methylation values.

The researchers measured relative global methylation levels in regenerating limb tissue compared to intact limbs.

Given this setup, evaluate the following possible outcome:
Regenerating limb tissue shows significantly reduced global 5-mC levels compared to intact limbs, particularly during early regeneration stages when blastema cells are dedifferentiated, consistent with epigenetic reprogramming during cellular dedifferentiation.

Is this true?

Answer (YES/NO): YES